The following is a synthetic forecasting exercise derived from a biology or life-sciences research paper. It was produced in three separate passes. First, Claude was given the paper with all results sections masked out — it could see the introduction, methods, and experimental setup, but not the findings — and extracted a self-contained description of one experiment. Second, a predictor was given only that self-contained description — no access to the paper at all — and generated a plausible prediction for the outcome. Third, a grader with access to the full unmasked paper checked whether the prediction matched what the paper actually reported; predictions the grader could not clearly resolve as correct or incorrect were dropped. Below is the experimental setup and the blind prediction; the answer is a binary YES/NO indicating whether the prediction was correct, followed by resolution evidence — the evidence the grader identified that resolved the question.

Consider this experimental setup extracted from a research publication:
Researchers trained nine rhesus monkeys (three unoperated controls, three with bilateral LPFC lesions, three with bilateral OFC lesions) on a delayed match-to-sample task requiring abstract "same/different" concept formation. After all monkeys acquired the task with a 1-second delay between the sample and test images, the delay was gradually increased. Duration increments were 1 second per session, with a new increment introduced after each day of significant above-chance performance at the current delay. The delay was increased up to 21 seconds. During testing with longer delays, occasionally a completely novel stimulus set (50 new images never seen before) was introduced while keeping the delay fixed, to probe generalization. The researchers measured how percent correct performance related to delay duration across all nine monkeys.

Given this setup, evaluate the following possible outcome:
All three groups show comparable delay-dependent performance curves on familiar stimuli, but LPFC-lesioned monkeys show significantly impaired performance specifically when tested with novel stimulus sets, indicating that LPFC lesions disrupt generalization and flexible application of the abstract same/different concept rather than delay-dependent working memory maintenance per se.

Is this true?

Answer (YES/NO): NO